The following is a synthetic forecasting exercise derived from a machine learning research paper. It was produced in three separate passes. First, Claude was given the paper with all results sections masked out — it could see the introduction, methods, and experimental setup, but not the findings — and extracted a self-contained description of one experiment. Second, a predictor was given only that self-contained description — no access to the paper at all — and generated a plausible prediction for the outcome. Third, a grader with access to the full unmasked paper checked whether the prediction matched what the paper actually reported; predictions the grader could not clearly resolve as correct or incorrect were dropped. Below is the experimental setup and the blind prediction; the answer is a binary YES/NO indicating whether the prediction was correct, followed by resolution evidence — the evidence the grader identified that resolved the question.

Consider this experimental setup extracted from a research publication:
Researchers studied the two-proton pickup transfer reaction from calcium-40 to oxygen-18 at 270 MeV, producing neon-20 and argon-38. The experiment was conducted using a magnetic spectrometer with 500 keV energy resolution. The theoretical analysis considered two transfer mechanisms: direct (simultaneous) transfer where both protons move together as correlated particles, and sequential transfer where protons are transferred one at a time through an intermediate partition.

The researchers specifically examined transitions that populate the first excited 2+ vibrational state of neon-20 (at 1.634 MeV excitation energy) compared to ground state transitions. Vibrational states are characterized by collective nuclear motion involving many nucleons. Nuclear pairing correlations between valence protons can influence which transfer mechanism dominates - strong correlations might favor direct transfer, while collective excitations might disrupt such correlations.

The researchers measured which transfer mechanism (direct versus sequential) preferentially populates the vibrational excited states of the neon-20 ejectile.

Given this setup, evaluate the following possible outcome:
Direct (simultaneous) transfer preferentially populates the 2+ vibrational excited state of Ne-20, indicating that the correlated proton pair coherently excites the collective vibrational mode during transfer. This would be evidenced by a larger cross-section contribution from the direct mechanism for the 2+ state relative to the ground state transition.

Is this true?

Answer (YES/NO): NO